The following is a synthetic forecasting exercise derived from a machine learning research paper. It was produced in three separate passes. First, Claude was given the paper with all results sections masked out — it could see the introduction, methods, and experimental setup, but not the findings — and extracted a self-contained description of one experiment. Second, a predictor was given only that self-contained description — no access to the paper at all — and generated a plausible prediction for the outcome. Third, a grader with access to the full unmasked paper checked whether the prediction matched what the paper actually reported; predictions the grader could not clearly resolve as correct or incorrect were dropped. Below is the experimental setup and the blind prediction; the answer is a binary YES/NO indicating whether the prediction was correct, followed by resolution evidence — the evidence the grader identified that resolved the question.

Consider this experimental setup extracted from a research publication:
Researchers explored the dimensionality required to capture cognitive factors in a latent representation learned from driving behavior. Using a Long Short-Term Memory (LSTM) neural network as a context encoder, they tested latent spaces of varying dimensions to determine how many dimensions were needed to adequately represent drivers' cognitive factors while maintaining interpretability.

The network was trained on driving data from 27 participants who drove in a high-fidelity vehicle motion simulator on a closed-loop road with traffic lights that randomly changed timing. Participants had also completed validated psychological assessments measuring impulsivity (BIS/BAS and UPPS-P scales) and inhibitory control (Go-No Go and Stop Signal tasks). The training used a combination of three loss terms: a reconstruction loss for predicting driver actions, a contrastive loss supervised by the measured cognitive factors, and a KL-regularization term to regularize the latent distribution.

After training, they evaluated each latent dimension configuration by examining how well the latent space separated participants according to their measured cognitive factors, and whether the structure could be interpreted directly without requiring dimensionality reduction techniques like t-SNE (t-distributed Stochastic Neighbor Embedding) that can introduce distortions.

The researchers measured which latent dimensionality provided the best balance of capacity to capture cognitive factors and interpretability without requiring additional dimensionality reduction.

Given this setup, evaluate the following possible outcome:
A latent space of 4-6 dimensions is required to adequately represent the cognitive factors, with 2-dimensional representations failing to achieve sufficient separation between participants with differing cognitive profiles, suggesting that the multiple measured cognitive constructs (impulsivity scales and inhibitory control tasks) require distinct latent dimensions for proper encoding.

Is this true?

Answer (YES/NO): NO